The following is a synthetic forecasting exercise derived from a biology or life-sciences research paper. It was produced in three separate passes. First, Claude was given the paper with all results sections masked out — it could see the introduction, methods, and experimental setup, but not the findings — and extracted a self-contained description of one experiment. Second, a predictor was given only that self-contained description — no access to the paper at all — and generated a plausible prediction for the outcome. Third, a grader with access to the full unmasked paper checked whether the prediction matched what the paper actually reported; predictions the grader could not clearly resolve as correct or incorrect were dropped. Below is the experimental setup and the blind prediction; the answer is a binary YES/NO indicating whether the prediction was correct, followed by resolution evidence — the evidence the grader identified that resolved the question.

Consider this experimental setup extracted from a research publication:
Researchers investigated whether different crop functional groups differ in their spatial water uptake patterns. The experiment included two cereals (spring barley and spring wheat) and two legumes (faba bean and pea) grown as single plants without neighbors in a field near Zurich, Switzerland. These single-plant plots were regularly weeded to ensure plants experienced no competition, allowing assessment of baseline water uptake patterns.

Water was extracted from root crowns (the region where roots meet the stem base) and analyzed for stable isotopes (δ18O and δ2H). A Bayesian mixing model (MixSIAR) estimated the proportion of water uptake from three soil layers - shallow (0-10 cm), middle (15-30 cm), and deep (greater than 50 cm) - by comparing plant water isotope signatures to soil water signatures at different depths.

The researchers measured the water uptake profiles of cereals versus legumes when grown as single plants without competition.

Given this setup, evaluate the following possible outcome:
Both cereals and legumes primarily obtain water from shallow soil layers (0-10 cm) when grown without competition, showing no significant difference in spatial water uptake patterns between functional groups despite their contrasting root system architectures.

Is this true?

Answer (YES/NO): NO